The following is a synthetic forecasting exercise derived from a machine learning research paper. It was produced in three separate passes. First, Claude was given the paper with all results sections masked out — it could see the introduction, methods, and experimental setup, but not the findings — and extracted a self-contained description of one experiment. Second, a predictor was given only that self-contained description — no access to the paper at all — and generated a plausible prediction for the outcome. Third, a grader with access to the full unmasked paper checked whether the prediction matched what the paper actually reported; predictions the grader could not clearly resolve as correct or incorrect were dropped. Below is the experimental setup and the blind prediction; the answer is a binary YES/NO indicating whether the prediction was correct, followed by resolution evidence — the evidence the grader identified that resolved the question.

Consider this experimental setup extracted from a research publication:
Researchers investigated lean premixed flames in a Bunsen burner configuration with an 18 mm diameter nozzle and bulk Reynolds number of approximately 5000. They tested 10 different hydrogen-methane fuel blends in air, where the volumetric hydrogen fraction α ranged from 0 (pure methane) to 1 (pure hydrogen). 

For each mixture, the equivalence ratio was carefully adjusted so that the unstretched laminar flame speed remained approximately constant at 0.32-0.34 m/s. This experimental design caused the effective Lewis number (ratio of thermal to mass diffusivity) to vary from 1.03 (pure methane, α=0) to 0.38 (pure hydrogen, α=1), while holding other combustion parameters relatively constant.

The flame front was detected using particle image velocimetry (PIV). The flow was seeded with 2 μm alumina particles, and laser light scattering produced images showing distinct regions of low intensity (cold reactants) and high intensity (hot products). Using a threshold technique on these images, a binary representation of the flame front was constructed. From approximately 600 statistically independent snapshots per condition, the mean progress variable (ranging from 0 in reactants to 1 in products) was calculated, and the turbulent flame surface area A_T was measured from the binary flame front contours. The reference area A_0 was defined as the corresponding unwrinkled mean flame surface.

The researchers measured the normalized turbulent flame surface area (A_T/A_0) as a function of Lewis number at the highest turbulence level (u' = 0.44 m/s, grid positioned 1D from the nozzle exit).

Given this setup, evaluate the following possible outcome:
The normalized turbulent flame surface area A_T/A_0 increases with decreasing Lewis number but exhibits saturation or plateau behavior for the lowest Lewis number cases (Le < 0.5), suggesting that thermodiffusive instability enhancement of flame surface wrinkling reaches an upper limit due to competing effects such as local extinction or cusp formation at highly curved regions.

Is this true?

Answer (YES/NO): NO